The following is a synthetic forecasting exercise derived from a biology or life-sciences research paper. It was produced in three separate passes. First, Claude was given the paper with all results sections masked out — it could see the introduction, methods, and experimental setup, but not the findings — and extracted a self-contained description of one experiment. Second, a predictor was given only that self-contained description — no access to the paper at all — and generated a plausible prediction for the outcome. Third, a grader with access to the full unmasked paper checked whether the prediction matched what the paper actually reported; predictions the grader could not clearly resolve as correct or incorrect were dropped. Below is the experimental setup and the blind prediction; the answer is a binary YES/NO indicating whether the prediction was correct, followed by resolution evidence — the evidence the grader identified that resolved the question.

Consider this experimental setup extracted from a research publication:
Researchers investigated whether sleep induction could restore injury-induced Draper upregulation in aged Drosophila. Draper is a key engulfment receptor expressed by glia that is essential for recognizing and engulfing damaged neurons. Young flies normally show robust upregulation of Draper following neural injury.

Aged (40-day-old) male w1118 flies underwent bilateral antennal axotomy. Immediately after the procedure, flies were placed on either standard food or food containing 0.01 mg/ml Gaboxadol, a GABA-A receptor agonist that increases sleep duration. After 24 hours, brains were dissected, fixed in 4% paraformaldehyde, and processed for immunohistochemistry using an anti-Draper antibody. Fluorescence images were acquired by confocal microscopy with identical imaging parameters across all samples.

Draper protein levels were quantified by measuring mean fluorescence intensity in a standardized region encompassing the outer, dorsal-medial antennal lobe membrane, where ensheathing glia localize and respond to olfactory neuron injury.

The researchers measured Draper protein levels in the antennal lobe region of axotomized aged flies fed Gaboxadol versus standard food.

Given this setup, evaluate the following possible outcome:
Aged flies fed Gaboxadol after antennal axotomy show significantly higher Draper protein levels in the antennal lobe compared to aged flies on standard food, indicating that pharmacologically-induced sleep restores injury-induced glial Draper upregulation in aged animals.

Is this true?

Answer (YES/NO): YES